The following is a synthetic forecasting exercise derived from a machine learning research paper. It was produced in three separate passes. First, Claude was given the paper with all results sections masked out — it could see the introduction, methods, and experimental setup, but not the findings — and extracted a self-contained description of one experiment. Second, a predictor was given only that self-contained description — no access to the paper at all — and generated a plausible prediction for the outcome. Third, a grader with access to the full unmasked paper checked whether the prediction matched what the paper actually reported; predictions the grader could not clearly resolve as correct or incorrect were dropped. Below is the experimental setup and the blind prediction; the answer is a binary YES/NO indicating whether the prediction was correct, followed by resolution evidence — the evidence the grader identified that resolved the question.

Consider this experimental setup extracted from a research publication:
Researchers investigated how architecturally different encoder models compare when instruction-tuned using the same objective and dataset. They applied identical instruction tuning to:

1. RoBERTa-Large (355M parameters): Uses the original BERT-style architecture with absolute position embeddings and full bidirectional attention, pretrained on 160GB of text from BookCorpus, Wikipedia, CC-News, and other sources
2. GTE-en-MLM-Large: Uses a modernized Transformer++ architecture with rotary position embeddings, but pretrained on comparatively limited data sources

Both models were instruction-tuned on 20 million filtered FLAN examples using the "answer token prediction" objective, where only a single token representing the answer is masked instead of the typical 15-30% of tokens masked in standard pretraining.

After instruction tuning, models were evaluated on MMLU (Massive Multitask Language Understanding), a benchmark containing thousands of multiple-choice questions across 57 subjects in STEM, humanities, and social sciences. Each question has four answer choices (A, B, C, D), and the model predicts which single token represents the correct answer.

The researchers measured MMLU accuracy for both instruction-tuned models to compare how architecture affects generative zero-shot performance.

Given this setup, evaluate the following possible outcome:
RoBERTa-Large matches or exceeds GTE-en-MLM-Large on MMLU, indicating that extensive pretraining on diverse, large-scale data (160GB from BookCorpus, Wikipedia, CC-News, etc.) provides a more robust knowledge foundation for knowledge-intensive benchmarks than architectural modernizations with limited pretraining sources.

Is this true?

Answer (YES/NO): NO